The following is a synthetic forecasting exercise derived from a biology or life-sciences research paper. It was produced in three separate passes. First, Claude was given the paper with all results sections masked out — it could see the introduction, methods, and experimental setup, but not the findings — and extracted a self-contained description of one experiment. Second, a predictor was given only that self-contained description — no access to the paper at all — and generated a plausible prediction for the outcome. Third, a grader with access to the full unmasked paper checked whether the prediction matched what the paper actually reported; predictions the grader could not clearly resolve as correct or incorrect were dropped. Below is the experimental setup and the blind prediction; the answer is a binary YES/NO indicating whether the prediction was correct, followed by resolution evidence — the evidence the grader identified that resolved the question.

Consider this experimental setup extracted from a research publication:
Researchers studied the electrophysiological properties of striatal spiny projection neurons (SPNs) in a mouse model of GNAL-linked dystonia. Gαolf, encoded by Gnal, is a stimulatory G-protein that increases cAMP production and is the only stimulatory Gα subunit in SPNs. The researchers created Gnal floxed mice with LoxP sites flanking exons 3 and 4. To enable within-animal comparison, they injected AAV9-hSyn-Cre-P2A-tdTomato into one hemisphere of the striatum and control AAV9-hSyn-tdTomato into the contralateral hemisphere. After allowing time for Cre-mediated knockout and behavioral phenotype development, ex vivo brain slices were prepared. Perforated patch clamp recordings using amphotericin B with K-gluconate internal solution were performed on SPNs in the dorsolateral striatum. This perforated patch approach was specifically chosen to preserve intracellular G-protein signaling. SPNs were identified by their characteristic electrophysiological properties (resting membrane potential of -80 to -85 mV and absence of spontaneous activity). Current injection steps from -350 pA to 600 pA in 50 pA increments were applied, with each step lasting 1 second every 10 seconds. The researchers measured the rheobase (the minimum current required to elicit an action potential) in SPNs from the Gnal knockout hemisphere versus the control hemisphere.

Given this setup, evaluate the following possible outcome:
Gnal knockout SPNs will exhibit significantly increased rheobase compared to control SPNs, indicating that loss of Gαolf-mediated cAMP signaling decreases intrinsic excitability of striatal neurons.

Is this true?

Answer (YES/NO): NO